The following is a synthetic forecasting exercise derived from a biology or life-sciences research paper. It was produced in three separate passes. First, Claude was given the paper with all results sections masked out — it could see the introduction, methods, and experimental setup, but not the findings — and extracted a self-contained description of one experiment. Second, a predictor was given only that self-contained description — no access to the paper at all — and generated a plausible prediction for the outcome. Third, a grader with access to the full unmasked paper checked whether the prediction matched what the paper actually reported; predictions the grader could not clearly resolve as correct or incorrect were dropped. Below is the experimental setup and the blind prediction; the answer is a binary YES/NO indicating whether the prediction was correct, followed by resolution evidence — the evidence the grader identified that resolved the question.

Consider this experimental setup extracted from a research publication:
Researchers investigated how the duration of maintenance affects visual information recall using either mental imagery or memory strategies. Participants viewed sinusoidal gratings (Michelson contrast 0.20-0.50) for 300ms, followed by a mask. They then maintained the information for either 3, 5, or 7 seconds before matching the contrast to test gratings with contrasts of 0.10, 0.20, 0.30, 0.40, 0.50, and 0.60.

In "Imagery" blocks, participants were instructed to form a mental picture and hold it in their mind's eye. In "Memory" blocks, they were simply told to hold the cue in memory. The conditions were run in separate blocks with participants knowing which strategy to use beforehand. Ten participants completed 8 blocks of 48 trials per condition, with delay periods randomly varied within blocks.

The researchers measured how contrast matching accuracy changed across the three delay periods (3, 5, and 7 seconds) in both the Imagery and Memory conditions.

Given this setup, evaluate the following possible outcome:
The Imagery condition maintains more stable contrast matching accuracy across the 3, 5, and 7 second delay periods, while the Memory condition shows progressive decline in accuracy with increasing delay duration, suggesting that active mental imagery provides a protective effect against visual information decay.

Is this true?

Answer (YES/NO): NO